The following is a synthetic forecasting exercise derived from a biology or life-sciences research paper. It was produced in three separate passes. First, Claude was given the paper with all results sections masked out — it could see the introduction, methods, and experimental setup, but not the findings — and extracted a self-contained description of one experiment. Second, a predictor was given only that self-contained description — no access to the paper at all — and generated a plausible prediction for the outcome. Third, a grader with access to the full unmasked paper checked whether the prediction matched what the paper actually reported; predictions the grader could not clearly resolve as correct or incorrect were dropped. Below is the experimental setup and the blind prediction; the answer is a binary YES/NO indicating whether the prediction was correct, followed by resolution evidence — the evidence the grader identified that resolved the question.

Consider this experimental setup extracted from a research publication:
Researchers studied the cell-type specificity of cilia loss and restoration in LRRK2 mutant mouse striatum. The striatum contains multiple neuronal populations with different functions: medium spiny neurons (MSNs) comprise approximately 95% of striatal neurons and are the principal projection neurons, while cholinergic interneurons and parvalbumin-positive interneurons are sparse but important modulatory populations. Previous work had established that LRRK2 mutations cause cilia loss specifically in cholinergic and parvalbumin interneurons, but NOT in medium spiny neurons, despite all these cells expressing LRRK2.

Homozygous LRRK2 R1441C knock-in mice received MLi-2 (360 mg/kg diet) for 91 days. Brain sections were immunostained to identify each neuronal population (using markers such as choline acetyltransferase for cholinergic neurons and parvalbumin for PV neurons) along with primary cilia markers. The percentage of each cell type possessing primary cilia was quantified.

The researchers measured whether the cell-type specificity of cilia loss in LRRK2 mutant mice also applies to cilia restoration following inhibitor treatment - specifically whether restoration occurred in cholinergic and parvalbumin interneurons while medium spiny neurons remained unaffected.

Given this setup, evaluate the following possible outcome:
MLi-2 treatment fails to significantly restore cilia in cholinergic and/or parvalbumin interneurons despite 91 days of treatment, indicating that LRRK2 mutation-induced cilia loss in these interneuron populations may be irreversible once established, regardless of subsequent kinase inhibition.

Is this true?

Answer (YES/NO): NO